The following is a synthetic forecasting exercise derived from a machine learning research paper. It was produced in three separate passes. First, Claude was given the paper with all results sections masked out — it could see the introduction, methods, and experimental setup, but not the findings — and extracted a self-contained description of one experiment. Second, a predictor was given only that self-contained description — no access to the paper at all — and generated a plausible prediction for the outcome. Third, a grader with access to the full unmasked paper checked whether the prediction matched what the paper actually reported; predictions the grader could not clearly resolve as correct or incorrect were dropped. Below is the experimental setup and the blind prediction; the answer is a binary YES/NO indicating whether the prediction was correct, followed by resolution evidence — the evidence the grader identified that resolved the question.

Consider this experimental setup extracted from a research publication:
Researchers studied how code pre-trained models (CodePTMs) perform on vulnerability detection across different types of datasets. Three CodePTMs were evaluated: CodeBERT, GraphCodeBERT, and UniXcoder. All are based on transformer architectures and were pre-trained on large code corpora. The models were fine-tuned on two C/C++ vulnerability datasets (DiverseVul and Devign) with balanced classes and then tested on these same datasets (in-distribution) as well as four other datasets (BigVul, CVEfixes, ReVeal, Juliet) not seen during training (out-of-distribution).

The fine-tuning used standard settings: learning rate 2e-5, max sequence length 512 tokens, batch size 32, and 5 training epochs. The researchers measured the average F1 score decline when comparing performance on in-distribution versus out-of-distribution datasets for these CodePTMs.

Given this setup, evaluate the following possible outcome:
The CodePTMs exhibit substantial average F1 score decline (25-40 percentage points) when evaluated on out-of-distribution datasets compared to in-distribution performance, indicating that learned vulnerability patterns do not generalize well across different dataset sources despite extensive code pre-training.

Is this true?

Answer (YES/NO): NO